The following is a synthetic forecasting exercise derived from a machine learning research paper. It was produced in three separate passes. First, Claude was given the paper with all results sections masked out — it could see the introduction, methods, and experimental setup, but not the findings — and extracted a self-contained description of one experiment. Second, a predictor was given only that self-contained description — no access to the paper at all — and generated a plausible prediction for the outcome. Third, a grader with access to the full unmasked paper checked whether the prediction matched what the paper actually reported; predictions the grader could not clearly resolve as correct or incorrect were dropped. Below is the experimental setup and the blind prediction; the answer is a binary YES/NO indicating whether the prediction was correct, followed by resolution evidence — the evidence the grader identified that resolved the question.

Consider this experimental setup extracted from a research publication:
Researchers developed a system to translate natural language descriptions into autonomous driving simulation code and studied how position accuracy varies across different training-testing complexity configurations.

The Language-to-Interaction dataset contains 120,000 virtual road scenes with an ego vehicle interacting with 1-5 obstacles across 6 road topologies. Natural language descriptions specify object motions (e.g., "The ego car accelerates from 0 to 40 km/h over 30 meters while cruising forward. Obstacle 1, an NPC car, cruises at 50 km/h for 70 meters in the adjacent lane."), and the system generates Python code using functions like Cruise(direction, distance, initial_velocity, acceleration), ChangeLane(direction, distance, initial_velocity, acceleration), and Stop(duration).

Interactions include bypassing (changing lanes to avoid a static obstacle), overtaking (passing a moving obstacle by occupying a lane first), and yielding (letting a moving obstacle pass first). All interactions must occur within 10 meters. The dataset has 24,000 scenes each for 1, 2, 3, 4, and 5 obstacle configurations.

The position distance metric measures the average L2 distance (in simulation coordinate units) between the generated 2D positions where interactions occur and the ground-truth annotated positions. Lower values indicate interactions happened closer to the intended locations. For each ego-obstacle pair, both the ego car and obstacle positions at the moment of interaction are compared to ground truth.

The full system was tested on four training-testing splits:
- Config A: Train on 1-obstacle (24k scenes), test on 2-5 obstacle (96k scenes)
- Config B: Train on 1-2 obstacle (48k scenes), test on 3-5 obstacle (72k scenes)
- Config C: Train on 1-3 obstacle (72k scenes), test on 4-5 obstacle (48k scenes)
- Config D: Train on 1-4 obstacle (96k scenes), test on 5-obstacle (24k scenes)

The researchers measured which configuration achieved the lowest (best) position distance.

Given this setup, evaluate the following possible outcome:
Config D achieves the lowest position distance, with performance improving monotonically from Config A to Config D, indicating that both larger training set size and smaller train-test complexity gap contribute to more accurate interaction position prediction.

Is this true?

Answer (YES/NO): NO